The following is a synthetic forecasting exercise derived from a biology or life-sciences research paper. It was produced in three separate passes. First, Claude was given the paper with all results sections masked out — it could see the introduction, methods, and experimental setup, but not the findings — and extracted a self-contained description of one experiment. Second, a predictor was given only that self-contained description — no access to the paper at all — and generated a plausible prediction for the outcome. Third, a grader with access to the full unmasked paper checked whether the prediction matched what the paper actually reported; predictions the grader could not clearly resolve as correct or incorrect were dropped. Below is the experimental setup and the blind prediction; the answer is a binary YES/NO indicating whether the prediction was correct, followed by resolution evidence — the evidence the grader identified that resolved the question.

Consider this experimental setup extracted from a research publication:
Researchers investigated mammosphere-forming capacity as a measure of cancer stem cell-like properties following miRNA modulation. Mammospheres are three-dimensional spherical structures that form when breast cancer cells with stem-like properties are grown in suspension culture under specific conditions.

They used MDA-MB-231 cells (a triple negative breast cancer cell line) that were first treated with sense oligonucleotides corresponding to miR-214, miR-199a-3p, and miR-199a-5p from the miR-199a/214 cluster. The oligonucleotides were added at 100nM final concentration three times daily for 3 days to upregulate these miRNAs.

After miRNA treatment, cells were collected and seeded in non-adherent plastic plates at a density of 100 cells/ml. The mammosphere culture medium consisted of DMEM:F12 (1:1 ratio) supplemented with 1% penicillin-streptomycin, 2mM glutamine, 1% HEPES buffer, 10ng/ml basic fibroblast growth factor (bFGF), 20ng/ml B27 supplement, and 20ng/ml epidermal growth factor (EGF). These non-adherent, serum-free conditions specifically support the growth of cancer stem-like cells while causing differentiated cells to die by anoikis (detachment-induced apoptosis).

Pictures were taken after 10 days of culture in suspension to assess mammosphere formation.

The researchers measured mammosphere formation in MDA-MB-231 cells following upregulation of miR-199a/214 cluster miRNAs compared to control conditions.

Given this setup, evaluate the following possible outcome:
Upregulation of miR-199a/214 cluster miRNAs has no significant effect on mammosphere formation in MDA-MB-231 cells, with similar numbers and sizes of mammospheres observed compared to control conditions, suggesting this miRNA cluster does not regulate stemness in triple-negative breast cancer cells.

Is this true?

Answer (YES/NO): NO